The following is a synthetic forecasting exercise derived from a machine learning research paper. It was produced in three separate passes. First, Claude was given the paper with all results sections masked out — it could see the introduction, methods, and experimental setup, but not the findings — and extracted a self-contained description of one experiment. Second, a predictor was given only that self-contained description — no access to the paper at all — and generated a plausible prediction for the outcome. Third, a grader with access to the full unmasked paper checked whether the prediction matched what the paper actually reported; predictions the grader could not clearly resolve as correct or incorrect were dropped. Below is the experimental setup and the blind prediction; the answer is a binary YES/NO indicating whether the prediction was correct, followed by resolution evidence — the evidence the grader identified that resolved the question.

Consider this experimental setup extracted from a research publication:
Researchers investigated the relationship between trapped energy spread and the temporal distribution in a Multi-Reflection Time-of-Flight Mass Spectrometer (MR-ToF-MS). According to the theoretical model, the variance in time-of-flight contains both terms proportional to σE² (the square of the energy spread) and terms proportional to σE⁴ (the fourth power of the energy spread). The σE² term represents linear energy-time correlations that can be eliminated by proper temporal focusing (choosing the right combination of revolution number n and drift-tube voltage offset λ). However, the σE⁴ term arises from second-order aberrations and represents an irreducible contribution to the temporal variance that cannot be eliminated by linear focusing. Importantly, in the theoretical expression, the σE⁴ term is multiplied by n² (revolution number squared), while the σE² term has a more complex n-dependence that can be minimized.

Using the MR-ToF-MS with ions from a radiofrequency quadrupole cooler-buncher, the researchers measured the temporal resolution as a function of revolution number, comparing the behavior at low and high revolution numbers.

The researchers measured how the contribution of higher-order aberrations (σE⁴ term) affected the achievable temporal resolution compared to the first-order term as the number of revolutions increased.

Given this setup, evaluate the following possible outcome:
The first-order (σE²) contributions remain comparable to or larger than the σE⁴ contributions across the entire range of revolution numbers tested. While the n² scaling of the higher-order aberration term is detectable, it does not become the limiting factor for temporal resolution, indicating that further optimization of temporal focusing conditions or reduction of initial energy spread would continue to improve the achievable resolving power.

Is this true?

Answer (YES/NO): NO